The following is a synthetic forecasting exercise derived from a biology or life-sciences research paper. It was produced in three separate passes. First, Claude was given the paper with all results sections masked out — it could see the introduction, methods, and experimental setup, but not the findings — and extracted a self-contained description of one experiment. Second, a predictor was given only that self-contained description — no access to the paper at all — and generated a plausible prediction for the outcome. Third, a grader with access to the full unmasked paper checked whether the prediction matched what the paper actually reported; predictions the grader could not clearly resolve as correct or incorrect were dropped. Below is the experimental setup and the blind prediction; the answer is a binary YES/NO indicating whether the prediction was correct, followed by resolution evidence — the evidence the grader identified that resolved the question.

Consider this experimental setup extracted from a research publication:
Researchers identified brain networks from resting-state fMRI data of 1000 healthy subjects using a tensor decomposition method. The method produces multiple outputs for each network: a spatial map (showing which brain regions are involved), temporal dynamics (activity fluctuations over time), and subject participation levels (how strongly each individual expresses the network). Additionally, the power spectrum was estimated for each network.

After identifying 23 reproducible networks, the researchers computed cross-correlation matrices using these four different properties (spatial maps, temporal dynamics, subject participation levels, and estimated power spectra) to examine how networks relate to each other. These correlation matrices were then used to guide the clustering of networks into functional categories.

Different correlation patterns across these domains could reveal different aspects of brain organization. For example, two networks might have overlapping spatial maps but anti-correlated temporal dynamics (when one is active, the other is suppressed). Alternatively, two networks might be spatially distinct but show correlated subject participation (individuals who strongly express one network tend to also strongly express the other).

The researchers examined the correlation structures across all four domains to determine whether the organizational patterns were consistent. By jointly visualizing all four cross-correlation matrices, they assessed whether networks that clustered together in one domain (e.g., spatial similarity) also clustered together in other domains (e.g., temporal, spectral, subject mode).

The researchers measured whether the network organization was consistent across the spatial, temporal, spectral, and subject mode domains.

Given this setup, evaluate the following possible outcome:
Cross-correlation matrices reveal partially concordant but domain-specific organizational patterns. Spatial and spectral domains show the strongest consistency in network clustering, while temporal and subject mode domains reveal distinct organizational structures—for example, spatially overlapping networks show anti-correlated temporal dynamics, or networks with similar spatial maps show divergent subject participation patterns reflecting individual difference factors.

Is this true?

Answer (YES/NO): NO